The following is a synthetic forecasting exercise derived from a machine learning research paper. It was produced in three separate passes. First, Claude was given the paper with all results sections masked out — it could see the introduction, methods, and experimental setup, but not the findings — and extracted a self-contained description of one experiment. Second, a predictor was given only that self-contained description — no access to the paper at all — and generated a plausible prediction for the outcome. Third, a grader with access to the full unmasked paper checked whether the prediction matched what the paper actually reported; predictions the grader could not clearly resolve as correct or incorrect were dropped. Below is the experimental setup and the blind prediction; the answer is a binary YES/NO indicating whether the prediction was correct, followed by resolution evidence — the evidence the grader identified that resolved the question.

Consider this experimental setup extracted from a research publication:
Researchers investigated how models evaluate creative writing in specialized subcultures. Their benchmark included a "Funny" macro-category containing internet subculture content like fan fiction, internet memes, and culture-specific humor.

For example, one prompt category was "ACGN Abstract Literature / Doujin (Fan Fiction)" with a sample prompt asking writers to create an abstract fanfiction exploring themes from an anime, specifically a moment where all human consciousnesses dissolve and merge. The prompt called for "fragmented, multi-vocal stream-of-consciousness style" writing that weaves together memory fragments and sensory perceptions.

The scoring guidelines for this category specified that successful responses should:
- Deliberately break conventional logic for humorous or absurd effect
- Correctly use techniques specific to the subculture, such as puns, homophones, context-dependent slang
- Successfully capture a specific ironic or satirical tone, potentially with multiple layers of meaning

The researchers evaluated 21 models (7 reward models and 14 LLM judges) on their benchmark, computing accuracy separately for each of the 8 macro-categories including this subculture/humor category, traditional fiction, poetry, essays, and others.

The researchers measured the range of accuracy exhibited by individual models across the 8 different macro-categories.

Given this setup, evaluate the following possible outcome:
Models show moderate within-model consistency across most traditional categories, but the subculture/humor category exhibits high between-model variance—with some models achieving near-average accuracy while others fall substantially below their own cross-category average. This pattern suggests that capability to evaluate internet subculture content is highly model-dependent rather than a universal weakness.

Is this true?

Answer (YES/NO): NO